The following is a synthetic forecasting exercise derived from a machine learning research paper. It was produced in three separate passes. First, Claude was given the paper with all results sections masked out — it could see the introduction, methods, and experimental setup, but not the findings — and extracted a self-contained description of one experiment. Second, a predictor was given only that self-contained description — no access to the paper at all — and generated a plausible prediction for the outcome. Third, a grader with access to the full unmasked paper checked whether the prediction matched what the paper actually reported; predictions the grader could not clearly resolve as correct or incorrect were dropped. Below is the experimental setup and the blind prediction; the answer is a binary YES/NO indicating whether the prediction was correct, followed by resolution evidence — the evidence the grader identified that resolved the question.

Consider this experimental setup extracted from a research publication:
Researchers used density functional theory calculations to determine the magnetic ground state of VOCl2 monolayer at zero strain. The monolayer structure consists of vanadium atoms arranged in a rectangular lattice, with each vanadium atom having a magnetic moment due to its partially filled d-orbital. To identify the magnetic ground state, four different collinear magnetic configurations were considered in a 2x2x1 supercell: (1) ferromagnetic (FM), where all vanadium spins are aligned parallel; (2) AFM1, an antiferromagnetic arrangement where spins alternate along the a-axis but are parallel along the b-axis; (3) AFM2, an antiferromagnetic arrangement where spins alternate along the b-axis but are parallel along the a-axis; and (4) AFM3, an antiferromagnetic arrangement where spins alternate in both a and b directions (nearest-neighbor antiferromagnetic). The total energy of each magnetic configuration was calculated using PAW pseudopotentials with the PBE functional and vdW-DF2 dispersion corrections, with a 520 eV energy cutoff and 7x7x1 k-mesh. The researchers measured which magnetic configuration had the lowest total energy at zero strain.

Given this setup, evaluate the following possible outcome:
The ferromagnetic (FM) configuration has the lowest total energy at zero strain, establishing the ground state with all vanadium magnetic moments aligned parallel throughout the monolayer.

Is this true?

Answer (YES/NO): NO